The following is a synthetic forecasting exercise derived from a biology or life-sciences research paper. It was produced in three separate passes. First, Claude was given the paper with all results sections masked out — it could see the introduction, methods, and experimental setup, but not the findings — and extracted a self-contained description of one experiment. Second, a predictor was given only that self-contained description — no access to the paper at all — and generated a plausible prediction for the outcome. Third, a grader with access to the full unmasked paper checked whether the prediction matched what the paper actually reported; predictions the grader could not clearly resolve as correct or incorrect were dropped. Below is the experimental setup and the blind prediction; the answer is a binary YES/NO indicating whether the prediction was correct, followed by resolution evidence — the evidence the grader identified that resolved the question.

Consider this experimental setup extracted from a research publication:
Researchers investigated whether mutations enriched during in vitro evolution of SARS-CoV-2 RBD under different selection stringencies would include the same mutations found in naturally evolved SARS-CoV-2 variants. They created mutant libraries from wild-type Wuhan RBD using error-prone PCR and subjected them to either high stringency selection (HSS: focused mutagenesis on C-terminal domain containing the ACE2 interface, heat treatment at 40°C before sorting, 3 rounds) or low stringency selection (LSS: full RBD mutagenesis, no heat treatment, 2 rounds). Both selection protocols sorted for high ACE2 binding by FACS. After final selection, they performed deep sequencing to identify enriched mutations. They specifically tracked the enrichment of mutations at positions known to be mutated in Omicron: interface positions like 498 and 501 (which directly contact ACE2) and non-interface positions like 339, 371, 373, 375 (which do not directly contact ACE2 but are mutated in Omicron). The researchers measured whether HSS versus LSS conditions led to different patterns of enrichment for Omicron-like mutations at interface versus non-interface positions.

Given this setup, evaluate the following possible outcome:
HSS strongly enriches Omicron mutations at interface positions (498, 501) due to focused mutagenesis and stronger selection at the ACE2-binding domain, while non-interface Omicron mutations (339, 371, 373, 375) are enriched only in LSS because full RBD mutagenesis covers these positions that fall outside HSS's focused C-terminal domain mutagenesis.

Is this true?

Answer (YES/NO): NO